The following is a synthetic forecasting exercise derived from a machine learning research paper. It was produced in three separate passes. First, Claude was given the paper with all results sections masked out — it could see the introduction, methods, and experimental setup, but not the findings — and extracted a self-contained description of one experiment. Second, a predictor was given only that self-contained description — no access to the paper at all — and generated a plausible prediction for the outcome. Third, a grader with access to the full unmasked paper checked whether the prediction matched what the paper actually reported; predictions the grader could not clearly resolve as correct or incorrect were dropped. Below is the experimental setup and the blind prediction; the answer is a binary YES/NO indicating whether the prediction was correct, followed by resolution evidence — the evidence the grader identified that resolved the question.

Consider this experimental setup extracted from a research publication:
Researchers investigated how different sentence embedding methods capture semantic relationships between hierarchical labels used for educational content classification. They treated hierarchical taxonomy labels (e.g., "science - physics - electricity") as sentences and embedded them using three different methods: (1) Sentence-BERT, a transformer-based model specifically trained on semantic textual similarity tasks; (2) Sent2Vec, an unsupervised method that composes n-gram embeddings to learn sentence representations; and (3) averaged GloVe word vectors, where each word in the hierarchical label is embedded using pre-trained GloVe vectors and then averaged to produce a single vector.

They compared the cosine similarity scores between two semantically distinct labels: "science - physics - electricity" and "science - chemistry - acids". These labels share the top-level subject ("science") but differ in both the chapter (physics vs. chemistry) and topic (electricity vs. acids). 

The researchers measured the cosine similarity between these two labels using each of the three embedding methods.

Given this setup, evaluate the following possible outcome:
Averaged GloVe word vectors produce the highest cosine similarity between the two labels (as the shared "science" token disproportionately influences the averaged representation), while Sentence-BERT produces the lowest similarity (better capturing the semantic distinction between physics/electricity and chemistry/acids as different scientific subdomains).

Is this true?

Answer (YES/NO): YES